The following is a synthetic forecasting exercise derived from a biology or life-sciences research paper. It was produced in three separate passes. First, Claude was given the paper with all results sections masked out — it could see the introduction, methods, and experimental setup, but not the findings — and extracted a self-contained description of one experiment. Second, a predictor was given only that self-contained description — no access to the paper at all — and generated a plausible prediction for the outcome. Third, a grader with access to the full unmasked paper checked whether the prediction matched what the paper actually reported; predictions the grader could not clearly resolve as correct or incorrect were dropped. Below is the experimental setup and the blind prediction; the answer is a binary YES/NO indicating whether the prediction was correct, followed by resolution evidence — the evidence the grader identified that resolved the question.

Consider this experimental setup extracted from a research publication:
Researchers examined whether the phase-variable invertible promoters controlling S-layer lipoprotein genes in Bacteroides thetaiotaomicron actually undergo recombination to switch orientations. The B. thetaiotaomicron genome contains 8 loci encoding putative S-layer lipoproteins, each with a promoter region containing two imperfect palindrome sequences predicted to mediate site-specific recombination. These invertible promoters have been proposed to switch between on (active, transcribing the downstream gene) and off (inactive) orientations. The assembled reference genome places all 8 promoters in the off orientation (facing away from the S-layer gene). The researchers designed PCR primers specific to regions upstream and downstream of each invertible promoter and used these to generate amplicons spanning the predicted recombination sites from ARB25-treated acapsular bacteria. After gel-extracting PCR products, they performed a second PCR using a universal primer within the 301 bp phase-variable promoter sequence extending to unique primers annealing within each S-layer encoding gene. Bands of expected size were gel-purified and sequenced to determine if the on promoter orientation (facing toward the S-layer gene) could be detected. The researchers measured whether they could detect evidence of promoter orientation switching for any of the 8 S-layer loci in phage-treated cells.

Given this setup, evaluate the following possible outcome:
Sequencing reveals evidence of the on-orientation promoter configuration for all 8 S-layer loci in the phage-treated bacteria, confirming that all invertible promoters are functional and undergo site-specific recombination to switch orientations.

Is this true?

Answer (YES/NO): NO